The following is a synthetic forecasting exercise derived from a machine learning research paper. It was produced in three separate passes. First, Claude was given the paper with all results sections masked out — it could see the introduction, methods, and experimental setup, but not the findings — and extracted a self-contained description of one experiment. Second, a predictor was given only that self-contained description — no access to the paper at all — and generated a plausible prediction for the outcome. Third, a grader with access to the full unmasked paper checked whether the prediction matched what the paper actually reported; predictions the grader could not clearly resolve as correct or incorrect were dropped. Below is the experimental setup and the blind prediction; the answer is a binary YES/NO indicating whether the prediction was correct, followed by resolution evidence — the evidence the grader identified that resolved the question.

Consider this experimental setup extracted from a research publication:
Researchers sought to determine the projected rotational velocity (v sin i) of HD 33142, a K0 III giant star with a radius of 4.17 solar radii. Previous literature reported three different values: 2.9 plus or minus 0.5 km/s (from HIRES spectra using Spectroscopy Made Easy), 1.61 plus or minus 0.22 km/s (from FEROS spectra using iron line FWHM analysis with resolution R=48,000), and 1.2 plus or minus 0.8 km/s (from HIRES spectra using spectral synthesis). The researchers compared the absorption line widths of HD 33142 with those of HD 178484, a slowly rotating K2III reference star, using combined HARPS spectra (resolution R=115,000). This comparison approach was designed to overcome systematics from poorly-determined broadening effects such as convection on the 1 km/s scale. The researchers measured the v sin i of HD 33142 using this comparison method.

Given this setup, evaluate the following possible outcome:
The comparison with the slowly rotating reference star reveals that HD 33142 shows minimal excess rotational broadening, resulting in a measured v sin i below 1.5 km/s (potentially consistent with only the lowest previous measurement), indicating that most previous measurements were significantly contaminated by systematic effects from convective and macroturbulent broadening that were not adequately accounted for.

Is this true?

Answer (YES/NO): NO